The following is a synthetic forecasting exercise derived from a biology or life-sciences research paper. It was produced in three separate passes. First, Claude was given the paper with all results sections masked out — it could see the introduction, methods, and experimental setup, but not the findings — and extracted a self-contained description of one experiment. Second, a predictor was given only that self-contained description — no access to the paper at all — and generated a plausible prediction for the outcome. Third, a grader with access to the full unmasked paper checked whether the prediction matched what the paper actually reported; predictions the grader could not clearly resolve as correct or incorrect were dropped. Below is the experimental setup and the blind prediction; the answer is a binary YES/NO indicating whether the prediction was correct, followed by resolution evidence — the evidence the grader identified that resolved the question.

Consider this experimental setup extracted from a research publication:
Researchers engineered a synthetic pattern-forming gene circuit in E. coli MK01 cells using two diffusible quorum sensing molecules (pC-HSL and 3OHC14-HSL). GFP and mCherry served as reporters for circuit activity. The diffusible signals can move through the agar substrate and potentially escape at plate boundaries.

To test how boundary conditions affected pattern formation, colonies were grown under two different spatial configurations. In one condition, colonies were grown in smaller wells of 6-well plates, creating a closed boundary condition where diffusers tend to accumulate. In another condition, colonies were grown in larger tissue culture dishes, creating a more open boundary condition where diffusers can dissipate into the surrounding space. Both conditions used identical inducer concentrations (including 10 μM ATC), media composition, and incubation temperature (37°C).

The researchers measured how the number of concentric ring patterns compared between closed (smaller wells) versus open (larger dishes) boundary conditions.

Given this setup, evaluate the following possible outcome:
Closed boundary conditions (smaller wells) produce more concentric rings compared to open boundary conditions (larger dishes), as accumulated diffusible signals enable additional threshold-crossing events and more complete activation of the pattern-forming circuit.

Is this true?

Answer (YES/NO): YES